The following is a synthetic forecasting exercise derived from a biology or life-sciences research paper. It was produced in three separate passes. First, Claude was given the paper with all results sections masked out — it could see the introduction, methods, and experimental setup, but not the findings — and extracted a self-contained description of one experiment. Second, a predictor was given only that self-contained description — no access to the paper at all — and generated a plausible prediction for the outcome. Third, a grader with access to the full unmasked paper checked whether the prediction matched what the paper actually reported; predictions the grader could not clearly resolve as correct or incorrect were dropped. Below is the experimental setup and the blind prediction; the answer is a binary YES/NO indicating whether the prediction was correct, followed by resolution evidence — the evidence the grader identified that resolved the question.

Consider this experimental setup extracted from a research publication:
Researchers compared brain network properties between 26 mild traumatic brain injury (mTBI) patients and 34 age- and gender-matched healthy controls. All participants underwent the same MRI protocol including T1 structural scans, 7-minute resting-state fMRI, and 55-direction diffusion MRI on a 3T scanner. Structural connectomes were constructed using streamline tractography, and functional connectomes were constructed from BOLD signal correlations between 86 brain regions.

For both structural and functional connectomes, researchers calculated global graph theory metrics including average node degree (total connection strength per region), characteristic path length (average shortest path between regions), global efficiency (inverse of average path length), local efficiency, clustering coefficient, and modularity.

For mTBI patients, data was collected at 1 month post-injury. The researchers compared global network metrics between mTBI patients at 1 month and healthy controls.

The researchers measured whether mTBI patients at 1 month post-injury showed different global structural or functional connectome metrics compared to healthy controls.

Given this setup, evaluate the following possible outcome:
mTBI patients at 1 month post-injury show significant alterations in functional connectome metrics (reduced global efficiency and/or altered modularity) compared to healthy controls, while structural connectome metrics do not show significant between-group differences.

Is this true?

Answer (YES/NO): NO